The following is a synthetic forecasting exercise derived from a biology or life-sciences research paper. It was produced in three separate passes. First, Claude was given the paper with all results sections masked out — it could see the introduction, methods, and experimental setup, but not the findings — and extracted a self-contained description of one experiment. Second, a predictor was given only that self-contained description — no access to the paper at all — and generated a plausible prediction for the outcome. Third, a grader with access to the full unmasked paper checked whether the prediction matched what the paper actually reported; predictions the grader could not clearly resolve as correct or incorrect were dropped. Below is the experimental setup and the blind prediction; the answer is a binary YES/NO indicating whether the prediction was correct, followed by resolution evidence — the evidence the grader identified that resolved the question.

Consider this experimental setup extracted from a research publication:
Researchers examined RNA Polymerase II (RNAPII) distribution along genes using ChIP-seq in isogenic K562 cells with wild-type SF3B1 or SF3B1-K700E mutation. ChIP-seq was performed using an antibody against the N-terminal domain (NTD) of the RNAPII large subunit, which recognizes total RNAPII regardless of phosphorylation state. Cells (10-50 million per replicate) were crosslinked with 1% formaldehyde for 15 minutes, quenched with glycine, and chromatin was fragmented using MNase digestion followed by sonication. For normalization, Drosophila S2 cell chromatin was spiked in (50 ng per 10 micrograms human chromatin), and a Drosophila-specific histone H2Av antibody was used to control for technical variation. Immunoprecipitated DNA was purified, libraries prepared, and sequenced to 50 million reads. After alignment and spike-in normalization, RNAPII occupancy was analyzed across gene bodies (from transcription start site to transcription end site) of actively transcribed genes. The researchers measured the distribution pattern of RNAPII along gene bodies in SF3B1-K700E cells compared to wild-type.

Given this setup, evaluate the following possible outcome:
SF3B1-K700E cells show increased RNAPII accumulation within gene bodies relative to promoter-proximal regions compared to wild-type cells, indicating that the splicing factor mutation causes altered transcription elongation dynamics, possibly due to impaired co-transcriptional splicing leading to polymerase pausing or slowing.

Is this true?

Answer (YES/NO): YES